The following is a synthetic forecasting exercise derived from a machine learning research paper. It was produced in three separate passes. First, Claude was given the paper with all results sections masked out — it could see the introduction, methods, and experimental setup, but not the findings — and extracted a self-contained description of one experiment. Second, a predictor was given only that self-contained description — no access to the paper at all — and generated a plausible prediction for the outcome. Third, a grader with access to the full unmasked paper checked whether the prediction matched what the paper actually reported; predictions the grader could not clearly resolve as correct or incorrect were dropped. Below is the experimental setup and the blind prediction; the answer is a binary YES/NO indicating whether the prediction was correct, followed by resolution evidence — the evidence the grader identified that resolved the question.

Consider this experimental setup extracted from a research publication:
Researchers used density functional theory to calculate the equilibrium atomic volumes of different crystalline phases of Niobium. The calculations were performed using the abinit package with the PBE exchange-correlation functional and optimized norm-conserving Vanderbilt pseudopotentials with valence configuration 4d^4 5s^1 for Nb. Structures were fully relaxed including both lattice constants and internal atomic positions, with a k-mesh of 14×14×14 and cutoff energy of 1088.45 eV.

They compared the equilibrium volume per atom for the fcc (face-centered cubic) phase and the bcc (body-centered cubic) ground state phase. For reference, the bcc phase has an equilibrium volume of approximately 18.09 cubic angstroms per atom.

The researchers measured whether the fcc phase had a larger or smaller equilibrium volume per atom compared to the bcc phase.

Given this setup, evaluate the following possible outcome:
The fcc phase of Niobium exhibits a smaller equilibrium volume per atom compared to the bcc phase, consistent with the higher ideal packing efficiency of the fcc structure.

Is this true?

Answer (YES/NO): NO